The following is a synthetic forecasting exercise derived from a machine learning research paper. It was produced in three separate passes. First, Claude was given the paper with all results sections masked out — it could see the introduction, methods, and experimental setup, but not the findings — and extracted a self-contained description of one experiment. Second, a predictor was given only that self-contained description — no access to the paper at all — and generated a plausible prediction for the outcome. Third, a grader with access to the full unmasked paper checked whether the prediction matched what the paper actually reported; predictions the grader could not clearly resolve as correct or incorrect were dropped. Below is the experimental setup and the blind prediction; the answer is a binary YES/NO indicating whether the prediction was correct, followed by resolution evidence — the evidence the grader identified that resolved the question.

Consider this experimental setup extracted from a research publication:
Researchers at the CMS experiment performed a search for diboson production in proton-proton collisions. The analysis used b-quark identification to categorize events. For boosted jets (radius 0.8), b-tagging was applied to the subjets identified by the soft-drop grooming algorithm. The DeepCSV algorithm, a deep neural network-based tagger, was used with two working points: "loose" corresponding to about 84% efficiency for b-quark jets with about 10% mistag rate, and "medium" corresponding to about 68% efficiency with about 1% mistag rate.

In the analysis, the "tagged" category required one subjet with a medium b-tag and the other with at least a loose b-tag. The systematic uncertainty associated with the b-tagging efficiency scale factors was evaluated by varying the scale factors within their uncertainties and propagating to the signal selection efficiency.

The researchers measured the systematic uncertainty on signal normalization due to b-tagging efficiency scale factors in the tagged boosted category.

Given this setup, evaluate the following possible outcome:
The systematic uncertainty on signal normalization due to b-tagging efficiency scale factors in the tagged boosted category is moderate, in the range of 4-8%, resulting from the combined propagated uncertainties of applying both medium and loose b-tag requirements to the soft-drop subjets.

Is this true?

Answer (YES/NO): NO